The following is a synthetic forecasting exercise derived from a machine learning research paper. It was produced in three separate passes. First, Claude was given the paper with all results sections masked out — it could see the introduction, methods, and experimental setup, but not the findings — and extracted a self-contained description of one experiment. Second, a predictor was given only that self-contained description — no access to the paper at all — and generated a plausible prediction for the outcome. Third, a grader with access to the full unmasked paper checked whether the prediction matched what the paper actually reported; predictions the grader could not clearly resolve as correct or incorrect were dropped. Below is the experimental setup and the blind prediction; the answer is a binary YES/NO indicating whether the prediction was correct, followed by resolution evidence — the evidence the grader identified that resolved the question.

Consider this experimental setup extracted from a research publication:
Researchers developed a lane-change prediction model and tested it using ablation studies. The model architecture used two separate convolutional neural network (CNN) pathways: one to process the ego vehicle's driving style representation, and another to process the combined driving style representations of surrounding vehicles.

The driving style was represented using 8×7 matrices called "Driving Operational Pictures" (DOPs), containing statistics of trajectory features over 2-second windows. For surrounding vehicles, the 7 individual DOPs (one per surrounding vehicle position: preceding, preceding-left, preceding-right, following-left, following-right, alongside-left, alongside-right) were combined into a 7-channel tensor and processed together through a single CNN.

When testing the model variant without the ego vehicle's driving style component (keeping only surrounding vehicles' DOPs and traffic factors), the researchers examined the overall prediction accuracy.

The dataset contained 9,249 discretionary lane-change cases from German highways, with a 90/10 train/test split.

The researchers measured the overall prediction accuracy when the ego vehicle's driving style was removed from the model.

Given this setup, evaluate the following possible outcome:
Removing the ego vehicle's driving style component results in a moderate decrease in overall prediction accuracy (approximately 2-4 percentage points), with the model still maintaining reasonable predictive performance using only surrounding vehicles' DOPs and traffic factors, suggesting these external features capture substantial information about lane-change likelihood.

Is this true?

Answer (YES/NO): NO